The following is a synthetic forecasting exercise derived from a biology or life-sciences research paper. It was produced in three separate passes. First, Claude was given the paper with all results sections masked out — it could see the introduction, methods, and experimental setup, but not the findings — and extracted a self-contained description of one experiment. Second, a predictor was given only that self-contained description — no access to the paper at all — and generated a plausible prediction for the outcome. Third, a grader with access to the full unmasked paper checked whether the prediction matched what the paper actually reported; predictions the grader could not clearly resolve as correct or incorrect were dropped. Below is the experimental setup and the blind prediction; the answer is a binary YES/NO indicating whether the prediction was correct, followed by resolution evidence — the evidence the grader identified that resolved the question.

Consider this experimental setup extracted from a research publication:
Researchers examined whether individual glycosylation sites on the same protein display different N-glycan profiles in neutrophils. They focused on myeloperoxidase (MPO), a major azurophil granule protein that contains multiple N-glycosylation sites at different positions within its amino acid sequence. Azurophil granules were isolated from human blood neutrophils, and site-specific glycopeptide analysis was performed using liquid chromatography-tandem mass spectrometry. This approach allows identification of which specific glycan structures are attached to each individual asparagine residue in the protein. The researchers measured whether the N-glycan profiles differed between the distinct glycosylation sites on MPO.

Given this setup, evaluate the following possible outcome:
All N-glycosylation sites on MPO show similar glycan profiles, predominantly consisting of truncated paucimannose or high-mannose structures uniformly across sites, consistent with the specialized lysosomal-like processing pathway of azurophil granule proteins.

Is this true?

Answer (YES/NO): NO